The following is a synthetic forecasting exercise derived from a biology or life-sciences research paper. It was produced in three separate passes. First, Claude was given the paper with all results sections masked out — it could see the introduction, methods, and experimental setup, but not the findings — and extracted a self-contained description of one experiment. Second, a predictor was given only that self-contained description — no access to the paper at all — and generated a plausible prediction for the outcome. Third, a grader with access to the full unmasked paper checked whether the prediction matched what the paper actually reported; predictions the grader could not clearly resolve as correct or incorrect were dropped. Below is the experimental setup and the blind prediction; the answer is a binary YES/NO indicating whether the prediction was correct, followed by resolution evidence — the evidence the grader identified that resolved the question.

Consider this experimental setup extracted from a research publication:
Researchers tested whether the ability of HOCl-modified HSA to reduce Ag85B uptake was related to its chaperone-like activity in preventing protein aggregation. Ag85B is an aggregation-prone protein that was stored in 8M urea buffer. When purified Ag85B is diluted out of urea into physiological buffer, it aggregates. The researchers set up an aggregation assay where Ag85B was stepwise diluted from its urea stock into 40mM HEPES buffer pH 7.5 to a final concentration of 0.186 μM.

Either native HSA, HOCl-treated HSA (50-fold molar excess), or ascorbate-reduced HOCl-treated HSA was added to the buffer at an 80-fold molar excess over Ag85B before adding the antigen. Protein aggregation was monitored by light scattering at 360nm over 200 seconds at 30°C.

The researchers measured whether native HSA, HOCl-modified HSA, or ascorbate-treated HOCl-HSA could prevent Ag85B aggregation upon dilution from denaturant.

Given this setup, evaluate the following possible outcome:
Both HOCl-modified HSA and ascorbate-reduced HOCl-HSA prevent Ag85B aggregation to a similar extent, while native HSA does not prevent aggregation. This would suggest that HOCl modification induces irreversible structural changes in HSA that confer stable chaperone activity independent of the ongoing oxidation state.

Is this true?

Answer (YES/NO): NO